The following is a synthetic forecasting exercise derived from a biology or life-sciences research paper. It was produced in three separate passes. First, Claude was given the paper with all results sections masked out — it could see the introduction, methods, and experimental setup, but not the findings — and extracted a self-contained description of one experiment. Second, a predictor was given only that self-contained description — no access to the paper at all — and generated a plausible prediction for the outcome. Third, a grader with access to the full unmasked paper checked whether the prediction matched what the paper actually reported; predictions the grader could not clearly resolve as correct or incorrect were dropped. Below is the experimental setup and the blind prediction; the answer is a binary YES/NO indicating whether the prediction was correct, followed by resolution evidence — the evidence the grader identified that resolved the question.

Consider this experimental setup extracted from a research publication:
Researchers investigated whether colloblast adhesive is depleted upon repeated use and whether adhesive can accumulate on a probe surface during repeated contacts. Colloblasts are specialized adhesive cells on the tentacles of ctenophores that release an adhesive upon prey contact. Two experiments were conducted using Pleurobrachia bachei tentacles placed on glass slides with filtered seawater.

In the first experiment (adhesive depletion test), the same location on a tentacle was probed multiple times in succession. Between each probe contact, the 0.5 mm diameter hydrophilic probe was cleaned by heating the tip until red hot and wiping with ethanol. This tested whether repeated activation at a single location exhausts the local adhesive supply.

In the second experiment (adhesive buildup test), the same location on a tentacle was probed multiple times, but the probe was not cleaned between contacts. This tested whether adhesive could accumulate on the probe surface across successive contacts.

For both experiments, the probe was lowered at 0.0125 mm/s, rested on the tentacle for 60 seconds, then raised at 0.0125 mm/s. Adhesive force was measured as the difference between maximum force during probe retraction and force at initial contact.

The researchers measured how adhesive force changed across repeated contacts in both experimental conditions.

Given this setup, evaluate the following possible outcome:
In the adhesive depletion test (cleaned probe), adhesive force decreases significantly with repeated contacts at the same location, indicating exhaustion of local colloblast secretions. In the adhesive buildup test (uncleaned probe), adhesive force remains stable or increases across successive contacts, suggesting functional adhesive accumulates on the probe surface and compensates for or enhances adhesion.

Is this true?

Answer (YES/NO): YES